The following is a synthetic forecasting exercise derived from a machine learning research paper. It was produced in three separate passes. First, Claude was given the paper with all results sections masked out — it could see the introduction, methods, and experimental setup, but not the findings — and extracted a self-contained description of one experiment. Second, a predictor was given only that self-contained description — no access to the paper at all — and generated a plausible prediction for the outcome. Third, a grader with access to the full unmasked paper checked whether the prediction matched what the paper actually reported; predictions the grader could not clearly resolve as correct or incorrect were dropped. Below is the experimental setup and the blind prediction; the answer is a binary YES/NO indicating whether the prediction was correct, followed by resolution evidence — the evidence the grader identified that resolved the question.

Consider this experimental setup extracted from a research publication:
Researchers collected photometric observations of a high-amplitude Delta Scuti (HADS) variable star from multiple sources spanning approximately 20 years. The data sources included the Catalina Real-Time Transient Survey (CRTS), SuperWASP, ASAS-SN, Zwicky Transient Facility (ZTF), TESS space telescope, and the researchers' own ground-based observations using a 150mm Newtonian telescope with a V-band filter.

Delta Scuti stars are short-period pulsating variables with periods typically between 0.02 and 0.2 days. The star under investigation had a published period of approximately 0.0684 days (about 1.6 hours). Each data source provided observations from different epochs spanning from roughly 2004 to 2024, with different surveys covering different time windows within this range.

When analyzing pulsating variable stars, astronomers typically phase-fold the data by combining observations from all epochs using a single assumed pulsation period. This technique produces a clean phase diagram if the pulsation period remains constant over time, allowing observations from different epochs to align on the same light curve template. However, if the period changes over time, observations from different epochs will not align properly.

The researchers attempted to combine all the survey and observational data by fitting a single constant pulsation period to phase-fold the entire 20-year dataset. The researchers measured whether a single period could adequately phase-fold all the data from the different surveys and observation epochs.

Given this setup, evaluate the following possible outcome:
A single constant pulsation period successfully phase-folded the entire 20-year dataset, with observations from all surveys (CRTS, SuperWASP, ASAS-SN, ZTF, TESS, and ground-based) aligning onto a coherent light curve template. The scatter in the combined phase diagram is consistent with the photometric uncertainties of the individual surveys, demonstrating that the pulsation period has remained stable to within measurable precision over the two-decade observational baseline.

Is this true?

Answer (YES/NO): NO